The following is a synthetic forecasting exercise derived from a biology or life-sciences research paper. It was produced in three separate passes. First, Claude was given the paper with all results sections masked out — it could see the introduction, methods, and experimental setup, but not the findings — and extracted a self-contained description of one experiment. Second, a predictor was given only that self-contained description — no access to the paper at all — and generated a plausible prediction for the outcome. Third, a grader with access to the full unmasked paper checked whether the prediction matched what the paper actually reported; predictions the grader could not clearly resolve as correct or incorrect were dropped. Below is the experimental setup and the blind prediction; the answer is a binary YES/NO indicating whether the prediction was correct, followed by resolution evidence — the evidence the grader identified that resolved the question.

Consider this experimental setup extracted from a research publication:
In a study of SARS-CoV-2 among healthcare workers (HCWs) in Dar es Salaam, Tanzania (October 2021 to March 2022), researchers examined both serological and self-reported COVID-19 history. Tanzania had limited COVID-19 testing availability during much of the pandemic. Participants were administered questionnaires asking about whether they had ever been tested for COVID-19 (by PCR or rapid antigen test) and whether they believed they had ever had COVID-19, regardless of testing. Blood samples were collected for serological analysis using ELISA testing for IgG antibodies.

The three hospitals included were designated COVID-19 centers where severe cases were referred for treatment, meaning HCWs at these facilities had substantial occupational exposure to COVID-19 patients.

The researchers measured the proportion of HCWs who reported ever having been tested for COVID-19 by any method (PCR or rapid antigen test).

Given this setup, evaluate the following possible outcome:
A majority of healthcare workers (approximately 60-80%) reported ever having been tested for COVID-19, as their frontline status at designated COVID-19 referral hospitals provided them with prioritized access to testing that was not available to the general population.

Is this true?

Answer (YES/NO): NO